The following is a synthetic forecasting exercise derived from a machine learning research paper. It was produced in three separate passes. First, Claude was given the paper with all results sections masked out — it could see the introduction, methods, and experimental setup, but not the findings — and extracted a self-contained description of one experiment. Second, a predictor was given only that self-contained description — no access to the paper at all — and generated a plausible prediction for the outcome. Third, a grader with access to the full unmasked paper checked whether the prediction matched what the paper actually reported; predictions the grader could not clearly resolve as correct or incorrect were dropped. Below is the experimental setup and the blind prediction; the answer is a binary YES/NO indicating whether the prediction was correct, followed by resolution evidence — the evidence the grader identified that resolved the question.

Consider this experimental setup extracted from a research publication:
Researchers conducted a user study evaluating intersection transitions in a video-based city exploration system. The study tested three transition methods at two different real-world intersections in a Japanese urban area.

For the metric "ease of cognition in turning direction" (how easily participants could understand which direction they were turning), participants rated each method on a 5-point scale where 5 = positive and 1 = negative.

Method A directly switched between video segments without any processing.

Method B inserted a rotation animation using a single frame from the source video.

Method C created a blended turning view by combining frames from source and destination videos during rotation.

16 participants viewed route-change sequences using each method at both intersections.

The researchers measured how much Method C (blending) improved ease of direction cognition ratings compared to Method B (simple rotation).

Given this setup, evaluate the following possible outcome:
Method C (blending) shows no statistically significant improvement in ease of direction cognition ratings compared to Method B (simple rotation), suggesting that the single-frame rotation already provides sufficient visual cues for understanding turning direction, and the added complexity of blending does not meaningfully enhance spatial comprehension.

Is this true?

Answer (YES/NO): NO